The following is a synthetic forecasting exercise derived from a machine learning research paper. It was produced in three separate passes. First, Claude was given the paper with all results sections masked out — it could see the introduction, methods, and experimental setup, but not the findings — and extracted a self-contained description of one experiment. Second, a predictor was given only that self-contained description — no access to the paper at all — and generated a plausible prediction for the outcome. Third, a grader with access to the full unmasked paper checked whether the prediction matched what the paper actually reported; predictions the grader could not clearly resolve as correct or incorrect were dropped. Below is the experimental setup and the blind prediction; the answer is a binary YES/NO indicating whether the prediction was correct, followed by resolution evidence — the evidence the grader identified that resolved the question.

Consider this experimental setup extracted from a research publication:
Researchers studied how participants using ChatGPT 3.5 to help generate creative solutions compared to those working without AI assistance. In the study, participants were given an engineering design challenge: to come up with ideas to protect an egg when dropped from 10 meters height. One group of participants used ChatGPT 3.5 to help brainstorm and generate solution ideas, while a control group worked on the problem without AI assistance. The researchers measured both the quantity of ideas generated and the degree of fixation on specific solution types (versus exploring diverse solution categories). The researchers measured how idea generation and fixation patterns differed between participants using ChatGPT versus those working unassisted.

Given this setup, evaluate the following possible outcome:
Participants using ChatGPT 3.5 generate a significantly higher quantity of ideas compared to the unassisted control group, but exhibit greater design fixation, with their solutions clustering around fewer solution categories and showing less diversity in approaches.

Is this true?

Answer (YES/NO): YES